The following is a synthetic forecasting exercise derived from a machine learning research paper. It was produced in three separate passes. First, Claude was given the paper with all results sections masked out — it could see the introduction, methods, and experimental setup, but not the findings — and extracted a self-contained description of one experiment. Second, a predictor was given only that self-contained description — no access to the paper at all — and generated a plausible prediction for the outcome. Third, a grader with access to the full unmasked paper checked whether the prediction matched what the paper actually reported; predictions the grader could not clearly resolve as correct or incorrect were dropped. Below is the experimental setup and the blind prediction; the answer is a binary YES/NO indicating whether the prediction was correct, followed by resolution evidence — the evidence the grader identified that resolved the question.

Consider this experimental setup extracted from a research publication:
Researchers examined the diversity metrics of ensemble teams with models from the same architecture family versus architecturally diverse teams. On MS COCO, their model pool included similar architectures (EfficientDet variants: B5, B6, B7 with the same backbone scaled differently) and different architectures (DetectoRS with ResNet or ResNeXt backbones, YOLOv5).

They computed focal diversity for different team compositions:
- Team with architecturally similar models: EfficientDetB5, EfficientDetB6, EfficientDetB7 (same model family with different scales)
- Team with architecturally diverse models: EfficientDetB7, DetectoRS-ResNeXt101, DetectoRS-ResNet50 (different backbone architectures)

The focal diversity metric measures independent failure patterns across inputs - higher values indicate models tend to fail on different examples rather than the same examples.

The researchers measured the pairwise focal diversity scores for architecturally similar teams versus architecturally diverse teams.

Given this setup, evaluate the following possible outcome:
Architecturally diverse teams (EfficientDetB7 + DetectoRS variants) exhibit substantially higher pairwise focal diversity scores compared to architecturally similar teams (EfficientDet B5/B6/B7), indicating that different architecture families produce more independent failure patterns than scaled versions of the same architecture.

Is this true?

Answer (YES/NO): YES